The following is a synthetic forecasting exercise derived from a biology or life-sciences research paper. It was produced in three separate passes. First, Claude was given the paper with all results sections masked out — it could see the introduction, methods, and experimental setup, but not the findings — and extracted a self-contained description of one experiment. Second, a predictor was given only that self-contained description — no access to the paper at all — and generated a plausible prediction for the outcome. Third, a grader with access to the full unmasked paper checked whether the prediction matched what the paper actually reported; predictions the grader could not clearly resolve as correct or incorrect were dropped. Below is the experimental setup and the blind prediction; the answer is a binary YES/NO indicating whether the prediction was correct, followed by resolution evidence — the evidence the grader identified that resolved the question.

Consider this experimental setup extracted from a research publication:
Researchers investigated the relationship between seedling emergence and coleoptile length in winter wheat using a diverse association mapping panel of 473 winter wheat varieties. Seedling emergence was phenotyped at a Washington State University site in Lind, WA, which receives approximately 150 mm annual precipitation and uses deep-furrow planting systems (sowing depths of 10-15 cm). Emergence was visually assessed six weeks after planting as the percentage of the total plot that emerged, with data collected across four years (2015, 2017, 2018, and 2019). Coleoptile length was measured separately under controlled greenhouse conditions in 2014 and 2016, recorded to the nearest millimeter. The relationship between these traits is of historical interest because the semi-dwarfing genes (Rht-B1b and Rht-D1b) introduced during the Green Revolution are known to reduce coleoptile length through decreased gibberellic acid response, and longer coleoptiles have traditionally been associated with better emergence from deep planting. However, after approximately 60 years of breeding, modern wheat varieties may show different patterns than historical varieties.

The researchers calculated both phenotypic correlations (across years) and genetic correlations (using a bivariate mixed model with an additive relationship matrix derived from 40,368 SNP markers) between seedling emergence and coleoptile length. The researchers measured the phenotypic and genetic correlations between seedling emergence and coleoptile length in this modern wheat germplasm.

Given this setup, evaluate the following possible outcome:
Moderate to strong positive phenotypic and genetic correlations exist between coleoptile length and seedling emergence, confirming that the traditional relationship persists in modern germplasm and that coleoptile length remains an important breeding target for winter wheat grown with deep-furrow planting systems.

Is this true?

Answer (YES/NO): NO